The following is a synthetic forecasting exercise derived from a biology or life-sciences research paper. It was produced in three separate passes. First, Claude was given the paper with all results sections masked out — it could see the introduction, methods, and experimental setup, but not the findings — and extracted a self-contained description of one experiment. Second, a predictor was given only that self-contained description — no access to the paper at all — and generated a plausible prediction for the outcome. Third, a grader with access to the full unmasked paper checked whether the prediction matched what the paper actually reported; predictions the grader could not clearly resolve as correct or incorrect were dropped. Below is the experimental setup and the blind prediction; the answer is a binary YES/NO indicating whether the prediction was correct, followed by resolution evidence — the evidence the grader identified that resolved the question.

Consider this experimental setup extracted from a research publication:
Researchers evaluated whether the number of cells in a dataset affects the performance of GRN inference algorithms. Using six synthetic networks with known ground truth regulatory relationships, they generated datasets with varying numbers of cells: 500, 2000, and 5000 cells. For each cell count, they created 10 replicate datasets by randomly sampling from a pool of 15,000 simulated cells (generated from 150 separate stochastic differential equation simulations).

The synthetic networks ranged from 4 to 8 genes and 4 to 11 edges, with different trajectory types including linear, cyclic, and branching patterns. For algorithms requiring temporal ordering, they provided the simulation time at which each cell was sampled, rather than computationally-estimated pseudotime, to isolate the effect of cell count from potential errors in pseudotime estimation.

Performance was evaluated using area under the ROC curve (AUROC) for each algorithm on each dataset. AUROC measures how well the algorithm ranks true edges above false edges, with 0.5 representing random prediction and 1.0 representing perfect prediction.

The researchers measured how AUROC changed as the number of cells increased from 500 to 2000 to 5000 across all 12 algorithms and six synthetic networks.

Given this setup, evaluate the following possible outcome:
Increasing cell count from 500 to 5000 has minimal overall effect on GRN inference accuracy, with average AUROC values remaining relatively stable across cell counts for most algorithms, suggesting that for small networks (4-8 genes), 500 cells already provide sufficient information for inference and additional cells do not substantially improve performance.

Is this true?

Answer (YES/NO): YES